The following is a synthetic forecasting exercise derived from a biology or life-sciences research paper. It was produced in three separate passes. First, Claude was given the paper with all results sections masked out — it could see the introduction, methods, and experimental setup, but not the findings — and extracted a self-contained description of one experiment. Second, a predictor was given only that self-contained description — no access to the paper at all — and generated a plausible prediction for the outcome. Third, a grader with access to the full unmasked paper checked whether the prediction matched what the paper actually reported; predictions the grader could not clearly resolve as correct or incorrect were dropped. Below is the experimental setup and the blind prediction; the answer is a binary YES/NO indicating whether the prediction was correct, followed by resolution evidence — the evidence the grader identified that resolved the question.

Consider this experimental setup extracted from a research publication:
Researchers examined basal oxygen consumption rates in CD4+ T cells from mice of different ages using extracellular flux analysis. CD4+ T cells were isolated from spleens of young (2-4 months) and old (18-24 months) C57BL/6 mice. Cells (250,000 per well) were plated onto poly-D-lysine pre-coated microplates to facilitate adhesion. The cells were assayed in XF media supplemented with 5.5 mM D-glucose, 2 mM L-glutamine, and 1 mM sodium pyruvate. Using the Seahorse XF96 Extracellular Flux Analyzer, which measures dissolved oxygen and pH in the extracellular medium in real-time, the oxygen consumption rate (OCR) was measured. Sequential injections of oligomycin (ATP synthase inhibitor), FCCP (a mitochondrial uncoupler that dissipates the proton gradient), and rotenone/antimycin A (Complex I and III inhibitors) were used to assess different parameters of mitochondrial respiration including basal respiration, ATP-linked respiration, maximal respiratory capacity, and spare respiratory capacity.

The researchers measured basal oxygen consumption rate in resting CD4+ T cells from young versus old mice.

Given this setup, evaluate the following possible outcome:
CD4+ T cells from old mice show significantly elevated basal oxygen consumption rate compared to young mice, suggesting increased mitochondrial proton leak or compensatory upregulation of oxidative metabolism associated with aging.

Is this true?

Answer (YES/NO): NO